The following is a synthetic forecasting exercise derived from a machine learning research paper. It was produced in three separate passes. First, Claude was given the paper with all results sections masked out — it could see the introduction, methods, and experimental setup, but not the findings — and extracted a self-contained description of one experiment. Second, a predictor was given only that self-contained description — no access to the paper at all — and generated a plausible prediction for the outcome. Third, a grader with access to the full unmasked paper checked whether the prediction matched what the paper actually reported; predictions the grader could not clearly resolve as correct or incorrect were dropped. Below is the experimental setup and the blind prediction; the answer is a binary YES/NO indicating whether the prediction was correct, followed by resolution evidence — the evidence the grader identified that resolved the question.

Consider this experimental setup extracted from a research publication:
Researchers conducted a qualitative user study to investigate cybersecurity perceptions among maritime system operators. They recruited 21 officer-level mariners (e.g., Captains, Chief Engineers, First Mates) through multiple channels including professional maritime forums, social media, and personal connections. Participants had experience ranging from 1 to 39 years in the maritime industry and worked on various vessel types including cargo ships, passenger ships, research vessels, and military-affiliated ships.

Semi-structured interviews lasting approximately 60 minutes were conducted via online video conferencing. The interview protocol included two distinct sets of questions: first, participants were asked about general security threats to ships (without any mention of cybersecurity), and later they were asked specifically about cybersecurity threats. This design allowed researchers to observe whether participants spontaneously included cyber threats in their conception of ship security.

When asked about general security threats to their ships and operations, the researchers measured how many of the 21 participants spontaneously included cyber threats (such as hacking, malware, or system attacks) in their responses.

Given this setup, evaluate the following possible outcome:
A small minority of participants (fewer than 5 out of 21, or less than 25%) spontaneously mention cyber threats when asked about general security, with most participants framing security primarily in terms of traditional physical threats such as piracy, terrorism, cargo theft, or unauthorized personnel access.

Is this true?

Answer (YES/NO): YES